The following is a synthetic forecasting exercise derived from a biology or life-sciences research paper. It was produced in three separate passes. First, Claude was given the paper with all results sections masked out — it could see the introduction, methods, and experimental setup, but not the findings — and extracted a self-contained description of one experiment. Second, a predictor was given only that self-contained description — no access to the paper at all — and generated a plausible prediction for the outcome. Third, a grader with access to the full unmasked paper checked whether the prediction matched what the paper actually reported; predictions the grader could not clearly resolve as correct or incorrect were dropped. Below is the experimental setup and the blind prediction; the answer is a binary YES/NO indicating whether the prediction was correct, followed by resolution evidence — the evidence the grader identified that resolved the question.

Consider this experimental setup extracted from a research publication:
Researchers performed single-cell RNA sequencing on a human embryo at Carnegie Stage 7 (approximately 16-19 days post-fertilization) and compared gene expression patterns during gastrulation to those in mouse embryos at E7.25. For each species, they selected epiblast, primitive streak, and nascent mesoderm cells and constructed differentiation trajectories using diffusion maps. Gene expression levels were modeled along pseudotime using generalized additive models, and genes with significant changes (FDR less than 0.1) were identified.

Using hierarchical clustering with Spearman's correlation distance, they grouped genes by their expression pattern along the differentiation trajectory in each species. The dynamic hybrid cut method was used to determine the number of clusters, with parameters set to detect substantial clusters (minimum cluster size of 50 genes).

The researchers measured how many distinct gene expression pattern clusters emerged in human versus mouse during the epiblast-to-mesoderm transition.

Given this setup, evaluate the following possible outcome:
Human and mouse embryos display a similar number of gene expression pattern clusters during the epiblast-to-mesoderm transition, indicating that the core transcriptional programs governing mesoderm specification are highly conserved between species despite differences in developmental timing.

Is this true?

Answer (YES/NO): YES